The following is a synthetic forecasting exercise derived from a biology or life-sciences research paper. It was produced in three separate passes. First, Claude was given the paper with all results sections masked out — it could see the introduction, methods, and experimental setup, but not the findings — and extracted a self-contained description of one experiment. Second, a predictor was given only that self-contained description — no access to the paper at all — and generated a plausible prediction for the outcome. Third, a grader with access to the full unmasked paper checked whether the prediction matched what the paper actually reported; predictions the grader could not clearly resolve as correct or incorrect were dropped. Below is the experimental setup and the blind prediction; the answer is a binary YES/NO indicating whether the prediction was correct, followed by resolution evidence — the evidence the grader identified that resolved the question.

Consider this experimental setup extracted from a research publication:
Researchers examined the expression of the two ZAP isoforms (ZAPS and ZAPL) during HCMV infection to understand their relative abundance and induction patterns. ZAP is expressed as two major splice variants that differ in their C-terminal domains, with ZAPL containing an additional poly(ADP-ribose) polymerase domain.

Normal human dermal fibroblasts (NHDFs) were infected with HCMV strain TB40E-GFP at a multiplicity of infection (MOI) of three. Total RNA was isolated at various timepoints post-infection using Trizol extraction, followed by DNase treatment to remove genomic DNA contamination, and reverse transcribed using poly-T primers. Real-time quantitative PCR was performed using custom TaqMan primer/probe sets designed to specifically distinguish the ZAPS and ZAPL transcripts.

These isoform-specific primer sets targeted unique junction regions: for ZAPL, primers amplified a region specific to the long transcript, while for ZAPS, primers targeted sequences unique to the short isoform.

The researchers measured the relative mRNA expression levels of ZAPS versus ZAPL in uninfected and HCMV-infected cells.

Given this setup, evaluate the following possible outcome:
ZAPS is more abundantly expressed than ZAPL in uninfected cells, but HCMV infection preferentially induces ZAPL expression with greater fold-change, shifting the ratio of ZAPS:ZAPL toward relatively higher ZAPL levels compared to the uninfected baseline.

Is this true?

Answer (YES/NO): NO